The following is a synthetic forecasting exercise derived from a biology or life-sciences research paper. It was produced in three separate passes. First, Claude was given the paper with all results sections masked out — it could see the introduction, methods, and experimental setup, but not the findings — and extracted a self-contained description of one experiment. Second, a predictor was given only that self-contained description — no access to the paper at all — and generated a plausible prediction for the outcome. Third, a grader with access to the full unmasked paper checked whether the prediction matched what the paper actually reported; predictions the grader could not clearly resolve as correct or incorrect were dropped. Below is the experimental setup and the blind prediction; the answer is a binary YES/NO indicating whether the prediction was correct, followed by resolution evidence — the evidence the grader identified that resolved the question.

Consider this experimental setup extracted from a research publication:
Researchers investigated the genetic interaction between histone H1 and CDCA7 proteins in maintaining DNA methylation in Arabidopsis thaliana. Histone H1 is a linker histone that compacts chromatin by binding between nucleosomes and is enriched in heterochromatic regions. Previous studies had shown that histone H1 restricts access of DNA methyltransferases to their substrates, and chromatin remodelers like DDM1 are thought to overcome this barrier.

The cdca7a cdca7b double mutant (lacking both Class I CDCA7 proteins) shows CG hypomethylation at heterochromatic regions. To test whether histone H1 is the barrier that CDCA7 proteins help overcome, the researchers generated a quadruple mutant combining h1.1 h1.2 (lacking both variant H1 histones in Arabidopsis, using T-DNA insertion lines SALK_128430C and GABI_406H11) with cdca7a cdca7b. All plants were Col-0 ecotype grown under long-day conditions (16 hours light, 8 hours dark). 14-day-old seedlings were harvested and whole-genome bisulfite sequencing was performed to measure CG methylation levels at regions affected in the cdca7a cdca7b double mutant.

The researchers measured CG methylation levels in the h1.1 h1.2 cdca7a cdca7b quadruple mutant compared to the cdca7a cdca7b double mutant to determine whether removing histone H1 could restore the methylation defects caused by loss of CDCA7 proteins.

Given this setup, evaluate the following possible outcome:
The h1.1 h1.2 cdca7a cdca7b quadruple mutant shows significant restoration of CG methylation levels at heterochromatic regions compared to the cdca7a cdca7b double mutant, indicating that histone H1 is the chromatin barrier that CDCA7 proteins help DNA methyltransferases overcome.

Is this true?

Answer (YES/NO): YES